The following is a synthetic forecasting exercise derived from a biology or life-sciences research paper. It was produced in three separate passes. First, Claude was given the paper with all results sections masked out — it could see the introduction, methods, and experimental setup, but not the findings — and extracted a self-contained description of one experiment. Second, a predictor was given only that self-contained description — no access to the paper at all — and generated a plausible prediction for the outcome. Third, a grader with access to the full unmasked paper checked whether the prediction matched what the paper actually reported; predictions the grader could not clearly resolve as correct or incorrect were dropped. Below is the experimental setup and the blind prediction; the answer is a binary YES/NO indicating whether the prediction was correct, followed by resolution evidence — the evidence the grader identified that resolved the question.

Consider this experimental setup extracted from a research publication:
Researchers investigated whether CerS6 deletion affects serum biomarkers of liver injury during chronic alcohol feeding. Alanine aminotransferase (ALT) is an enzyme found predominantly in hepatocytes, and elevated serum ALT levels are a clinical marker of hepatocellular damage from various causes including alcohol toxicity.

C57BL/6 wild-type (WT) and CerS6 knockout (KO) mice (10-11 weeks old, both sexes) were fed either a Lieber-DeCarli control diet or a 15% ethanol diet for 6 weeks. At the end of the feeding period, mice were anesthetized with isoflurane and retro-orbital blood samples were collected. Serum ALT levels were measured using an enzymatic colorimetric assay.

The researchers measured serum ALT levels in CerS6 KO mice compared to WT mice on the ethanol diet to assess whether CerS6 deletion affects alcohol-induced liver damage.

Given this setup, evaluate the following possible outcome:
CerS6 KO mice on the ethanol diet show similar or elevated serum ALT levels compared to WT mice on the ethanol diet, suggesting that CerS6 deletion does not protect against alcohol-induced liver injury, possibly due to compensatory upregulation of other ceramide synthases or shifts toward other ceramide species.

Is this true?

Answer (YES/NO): NO